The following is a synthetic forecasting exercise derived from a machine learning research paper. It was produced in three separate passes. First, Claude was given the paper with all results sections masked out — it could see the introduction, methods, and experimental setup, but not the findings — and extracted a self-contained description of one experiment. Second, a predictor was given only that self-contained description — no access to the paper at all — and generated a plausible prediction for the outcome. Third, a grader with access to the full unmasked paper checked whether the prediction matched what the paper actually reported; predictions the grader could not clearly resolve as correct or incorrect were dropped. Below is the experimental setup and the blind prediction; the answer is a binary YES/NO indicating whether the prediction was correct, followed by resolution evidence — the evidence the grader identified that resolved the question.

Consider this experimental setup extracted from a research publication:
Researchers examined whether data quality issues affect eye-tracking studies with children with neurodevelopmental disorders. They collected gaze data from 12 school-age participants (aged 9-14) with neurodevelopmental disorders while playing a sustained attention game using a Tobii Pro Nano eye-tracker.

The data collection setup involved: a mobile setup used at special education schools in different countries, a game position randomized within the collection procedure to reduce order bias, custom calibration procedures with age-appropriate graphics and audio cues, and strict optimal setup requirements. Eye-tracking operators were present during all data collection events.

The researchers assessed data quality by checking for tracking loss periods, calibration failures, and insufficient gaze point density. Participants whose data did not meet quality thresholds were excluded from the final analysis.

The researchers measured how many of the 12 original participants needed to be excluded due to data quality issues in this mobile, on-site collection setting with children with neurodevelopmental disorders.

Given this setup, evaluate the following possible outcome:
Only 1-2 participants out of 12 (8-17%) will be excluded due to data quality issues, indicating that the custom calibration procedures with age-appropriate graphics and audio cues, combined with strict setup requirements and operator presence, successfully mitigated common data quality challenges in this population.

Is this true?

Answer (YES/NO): NO